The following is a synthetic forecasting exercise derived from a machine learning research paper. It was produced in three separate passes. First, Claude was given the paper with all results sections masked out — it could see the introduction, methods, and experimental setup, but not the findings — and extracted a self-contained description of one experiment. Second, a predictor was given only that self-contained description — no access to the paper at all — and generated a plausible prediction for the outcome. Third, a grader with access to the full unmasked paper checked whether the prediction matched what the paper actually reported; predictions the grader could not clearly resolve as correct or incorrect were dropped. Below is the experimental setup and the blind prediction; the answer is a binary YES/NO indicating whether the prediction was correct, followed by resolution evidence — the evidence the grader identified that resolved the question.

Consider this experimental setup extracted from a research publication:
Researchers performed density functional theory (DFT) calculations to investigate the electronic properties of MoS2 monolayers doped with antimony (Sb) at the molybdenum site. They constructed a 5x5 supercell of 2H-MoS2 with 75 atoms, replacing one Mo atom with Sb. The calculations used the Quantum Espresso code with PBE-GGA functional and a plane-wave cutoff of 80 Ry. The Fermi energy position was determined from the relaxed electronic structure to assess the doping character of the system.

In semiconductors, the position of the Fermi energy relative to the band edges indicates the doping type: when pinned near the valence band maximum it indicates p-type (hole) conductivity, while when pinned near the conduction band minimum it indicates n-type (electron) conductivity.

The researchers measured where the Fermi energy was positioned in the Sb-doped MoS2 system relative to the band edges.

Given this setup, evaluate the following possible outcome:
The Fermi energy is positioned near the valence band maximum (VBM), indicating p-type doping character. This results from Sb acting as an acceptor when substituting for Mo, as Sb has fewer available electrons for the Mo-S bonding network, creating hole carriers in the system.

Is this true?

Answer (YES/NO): YES